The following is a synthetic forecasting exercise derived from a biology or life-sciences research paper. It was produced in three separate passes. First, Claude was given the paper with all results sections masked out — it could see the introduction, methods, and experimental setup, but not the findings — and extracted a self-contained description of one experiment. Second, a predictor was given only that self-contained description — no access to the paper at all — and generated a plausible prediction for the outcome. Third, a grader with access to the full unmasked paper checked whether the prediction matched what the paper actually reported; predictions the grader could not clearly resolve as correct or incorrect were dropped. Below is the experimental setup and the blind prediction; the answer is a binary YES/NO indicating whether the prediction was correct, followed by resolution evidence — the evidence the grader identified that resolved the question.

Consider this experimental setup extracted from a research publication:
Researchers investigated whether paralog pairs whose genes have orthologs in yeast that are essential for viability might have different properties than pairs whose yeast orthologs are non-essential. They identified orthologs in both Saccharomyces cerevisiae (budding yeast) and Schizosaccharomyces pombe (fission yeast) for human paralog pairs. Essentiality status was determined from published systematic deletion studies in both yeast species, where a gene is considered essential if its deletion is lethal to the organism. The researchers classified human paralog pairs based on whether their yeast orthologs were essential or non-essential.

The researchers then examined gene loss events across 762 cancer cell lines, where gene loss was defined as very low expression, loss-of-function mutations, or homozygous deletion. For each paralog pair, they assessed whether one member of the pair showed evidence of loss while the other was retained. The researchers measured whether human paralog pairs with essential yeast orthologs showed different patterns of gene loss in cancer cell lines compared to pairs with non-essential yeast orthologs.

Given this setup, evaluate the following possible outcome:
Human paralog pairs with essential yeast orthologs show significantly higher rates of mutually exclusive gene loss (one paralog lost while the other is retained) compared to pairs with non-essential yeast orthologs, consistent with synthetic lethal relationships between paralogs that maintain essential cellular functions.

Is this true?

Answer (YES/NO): NO